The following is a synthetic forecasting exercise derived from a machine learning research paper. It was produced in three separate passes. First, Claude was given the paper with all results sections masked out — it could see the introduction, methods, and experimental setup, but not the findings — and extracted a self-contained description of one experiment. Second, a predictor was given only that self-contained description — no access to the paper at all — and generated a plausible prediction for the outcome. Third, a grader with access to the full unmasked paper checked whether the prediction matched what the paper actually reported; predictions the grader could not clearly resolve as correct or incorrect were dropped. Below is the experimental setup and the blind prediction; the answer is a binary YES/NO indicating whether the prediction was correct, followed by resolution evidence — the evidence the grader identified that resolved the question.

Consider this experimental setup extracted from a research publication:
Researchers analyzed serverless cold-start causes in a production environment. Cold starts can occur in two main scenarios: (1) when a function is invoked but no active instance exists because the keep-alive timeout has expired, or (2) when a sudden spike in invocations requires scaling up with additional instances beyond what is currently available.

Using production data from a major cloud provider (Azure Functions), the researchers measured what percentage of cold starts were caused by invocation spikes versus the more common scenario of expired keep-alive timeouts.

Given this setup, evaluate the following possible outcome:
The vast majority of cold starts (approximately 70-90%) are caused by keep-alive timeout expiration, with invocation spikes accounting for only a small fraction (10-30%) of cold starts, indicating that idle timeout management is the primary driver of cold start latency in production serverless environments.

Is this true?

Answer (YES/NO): NO